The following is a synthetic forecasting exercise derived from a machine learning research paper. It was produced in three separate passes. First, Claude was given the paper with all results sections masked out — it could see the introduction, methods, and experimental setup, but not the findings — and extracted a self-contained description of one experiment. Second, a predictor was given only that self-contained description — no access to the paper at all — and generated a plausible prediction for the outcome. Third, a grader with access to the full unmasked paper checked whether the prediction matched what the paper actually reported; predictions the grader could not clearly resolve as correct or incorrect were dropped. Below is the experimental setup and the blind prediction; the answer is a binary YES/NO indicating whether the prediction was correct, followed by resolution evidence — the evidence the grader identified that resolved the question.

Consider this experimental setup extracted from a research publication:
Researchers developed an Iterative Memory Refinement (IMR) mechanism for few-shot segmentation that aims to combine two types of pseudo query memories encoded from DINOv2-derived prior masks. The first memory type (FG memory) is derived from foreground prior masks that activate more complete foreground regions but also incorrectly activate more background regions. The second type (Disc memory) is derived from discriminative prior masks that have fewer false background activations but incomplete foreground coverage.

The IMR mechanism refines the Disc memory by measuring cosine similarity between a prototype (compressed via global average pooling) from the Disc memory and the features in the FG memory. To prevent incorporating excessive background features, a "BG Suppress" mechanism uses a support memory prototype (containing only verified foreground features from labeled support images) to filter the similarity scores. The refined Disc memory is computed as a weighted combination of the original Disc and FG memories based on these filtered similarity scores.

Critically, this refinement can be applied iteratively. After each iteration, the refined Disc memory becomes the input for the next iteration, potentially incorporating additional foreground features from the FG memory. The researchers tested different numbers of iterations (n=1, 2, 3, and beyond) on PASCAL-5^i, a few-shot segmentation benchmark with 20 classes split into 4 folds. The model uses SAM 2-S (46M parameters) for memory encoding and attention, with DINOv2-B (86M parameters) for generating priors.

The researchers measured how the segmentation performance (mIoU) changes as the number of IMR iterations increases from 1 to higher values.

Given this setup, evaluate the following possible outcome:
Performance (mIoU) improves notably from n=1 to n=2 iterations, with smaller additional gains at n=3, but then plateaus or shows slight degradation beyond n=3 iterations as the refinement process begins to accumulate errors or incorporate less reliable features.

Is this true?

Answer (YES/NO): YES